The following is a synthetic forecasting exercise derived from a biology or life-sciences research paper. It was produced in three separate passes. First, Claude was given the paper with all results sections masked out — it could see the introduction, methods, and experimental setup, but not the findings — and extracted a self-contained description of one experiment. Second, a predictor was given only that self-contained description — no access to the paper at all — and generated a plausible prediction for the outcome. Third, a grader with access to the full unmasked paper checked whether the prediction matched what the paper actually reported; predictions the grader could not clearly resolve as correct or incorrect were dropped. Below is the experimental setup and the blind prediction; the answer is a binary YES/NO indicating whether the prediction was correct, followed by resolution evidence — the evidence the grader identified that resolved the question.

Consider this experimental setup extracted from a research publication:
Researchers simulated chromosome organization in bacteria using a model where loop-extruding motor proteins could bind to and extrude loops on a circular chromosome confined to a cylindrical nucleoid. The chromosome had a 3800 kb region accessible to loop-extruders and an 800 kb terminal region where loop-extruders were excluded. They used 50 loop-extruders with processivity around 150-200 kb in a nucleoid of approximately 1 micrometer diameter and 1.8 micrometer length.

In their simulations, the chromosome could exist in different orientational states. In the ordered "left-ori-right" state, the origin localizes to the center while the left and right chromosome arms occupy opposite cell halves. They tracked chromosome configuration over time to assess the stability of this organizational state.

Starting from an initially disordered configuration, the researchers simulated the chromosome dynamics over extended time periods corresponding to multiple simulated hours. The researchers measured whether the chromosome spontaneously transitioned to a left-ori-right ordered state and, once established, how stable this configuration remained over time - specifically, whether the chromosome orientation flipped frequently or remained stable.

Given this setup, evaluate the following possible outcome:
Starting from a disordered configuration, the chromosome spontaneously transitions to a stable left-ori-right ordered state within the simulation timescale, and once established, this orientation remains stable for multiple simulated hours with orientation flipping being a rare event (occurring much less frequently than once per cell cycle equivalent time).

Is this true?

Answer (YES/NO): YES